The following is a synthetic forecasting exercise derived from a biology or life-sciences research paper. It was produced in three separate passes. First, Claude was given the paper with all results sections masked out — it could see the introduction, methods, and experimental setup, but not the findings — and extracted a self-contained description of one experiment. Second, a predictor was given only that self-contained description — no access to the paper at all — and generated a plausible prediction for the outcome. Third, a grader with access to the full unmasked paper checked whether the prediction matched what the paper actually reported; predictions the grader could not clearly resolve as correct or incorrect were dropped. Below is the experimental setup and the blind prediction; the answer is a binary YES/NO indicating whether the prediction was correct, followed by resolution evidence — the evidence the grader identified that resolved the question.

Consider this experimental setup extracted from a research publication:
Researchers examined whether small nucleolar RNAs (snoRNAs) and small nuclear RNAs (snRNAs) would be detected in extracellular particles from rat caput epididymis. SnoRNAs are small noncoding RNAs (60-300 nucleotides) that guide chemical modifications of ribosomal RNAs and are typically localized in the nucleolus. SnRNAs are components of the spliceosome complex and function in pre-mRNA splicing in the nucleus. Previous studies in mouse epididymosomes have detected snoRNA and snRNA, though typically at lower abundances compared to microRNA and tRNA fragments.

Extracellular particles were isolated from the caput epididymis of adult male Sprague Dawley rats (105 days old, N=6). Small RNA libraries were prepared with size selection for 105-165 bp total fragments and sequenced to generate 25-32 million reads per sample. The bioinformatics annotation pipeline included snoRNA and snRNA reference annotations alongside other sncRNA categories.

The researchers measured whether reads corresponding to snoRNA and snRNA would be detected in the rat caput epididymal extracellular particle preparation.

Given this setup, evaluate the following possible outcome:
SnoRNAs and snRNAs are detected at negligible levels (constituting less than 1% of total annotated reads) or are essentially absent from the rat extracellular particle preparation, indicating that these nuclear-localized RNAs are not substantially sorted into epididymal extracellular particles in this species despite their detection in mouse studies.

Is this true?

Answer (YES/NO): YES